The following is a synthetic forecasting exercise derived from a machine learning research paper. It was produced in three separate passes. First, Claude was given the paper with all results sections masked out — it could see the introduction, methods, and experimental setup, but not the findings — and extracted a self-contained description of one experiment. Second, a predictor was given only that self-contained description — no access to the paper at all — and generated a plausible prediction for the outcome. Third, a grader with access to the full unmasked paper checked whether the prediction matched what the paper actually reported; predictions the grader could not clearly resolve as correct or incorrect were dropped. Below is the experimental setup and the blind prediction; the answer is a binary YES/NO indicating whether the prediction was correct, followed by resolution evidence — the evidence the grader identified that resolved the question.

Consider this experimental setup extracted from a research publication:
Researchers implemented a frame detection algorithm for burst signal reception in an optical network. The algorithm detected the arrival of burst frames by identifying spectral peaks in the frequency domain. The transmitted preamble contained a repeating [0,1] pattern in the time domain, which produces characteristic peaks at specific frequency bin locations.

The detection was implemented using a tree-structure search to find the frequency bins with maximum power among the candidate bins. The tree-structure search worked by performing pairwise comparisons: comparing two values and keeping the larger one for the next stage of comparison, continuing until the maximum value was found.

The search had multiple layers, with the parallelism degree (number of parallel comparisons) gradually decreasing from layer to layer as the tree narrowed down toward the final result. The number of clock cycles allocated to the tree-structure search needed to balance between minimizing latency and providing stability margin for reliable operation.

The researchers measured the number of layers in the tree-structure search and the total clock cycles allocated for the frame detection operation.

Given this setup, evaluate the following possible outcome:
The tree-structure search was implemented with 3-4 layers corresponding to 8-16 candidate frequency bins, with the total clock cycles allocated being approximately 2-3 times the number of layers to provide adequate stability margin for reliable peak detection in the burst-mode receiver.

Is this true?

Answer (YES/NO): NO